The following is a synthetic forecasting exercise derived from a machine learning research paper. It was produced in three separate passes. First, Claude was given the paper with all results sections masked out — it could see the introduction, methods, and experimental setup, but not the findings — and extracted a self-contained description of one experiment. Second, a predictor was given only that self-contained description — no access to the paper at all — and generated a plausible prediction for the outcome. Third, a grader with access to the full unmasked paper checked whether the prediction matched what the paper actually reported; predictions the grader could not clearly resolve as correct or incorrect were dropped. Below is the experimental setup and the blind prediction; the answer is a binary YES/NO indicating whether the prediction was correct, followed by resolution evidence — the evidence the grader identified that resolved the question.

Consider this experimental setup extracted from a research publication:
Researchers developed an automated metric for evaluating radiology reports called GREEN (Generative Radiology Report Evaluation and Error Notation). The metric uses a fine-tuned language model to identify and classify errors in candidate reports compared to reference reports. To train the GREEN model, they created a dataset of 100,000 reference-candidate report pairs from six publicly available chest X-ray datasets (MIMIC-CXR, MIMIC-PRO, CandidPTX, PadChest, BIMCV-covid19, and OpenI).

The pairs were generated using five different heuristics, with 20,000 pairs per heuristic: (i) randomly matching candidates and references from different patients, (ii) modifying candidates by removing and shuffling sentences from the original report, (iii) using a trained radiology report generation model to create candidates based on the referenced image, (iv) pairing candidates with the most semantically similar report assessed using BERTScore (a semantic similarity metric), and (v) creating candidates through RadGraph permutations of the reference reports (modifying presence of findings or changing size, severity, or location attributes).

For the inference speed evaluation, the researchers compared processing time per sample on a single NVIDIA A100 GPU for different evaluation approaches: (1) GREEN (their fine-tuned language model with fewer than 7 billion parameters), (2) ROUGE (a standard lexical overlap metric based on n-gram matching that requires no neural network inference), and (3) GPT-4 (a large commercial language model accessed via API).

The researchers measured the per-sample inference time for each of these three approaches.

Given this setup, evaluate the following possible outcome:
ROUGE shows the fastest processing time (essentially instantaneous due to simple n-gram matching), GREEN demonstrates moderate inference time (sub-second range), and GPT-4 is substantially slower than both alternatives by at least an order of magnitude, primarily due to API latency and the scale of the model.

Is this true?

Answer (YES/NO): NO